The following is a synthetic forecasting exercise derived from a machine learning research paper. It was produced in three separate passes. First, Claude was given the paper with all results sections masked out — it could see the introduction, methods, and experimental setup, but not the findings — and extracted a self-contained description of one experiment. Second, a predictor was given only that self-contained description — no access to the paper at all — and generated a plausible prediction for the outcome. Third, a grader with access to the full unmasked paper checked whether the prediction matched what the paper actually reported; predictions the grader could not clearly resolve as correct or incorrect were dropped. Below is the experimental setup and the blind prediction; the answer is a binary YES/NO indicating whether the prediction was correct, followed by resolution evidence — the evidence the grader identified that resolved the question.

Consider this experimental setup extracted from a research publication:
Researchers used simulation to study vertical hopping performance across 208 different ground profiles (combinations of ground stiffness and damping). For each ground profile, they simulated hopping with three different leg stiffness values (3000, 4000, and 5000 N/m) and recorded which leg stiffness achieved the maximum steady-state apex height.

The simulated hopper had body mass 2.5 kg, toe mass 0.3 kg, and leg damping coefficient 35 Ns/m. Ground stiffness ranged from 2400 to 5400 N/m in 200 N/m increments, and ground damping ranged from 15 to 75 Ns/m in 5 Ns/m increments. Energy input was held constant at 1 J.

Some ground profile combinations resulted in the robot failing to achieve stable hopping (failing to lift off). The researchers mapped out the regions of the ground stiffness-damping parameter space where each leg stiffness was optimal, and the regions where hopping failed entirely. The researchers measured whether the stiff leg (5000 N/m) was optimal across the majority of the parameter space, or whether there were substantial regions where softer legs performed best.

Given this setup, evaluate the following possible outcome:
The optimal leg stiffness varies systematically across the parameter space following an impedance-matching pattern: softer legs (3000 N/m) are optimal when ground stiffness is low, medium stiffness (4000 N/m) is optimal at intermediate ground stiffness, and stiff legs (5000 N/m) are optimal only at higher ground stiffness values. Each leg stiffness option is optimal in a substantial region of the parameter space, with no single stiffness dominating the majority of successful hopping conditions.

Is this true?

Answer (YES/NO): NO